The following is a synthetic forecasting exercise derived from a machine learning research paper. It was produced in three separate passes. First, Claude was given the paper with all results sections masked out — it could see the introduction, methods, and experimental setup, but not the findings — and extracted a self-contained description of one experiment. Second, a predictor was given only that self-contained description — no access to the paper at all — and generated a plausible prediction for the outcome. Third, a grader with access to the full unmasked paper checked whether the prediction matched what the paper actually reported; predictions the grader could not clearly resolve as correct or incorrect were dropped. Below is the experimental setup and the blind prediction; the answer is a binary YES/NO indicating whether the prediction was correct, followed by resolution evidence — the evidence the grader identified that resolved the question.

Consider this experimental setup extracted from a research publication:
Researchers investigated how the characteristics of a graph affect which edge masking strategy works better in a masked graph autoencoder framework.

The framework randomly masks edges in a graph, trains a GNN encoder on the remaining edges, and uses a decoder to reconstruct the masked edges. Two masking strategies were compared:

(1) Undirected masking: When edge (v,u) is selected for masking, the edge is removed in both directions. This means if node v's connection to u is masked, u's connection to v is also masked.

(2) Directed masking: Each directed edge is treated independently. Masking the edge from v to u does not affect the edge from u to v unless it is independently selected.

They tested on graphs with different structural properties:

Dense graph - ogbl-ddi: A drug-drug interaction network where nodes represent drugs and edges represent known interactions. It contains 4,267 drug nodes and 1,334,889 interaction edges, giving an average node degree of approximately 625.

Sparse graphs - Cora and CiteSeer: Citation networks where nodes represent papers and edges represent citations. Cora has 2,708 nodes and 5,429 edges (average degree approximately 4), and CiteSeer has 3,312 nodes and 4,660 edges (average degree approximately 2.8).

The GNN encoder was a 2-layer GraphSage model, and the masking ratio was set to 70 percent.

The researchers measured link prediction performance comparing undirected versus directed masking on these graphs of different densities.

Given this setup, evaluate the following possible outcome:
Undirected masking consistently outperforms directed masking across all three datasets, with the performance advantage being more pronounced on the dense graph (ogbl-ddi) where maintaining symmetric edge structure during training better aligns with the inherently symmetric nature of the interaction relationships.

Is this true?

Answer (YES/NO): NO